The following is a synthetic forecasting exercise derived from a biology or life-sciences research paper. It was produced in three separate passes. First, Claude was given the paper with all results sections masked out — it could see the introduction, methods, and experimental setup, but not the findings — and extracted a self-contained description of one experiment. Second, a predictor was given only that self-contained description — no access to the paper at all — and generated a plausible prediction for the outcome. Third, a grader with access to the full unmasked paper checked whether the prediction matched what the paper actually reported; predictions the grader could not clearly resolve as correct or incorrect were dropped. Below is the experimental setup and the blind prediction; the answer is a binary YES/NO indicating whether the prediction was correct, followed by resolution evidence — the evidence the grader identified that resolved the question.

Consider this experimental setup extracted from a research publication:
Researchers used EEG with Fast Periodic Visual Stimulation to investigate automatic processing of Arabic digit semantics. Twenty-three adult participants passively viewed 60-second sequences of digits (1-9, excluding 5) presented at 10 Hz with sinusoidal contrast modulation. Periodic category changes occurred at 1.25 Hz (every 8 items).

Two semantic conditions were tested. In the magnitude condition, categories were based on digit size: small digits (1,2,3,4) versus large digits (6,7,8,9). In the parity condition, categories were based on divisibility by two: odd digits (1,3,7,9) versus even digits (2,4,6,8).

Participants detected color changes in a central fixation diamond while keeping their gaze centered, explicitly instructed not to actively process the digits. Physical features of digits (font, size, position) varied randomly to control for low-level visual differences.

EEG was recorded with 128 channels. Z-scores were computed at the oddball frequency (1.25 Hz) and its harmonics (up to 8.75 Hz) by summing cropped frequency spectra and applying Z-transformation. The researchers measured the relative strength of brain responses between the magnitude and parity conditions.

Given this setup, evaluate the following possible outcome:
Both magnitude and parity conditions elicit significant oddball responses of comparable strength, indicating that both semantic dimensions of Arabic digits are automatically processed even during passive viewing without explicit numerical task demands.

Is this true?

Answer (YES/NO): YES